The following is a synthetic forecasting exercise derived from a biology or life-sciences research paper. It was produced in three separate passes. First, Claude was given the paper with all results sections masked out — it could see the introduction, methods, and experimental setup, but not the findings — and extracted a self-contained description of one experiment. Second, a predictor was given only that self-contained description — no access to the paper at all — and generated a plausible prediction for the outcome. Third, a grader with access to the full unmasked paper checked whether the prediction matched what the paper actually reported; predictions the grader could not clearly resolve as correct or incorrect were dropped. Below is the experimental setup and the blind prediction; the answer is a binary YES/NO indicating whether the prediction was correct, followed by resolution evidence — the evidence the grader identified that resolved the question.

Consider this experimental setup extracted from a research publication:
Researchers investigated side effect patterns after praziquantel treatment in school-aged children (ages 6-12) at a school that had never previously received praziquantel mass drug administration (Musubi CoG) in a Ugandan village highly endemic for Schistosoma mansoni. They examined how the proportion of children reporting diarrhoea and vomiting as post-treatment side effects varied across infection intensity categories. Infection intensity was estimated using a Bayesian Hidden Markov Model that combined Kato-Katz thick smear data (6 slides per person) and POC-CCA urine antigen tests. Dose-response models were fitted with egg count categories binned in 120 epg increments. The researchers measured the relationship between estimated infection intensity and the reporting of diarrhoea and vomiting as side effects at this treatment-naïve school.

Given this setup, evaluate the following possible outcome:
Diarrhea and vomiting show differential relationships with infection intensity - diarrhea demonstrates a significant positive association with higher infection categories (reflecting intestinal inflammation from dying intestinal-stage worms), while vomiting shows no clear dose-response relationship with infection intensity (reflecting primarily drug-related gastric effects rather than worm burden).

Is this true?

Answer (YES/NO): NO